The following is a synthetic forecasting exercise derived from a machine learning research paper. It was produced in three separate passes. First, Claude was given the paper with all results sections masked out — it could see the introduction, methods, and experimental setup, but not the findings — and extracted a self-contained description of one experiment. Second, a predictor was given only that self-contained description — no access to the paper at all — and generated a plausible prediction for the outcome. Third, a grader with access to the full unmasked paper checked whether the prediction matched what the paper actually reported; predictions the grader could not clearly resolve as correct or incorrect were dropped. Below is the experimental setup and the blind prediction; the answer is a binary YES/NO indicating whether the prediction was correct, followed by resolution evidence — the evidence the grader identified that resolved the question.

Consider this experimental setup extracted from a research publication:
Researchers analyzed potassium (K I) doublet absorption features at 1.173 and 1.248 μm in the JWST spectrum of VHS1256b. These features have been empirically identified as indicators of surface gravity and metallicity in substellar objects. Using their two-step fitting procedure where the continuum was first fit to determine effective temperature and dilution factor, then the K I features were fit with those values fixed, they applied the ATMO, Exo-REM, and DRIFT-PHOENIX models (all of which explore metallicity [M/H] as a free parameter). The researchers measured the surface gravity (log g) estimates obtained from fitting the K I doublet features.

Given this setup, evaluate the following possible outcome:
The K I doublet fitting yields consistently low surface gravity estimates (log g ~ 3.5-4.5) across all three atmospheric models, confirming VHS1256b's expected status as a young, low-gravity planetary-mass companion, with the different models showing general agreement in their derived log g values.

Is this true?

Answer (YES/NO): NO